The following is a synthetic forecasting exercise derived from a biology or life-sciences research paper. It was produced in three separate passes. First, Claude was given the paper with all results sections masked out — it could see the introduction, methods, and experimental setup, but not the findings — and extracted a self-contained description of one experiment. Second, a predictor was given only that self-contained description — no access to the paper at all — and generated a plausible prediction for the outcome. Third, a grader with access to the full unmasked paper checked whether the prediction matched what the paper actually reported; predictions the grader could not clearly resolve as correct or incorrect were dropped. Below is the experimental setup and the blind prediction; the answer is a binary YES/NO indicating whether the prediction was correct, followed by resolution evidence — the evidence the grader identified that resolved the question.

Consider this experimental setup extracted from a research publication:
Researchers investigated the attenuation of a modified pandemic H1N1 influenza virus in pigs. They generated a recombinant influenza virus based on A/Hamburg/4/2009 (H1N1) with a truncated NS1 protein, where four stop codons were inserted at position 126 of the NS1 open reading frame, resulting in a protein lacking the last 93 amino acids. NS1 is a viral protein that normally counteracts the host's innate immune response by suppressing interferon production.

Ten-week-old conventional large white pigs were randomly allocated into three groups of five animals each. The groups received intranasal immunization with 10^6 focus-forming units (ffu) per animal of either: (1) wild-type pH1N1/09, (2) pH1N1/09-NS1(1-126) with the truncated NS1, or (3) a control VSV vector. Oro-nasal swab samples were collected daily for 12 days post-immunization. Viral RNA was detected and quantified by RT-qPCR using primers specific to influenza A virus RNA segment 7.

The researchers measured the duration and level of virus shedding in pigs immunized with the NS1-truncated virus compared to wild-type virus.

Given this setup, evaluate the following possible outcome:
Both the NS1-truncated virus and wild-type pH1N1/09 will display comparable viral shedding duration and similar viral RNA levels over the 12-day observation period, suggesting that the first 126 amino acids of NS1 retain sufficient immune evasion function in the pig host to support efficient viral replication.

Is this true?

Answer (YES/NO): NO